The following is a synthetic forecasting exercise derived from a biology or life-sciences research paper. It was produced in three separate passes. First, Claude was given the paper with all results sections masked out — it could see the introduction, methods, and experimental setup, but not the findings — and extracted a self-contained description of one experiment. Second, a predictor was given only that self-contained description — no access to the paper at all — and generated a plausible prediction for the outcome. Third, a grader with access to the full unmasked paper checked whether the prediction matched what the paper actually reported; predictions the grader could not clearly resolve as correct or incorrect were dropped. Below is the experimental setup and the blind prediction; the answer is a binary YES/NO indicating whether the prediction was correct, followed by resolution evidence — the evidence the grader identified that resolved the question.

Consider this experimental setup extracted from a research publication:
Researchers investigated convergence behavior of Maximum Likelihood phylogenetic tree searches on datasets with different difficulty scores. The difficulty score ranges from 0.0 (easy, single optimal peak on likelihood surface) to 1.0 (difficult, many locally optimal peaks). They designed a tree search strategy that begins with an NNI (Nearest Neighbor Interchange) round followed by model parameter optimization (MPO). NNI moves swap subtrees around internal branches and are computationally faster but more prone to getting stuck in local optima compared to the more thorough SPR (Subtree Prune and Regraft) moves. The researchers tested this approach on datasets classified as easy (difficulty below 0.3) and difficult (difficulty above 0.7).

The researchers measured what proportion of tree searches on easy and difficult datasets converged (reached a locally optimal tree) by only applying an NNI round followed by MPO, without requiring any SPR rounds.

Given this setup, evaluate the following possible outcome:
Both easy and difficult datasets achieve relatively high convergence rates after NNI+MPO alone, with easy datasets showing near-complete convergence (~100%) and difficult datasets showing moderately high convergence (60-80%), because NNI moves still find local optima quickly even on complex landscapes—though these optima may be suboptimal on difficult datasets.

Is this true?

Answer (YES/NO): NO